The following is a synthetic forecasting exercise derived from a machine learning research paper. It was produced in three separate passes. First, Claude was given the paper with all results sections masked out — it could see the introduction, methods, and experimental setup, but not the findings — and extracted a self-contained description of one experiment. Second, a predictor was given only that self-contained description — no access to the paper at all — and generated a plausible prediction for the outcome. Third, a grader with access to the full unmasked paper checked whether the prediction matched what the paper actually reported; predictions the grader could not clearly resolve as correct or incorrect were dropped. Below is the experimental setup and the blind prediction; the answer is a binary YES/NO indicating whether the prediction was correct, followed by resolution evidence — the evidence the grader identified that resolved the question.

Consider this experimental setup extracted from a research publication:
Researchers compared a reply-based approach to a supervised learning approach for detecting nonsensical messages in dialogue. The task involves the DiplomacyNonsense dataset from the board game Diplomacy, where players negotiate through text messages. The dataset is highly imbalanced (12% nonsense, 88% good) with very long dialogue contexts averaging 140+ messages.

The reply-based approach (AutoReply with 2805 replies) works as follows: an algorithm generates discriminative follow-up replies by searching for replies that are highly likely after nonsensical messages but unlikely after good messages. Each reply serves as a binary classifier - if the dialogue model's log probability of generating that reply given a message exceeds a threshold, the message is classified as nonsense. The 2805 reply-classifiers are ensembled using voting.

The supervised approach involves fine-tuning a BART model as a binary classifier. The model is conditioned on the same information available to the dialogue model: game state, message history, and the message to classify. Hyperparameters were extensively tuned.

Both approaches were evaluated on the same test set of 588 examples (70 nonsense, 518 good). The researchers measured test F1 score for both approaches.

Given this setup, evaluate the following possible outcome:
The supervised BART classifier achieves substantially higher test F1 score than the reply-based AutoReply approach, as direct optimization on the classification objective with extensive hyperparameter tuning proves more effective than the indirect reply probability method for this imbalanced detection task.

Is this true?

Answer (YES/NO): NO